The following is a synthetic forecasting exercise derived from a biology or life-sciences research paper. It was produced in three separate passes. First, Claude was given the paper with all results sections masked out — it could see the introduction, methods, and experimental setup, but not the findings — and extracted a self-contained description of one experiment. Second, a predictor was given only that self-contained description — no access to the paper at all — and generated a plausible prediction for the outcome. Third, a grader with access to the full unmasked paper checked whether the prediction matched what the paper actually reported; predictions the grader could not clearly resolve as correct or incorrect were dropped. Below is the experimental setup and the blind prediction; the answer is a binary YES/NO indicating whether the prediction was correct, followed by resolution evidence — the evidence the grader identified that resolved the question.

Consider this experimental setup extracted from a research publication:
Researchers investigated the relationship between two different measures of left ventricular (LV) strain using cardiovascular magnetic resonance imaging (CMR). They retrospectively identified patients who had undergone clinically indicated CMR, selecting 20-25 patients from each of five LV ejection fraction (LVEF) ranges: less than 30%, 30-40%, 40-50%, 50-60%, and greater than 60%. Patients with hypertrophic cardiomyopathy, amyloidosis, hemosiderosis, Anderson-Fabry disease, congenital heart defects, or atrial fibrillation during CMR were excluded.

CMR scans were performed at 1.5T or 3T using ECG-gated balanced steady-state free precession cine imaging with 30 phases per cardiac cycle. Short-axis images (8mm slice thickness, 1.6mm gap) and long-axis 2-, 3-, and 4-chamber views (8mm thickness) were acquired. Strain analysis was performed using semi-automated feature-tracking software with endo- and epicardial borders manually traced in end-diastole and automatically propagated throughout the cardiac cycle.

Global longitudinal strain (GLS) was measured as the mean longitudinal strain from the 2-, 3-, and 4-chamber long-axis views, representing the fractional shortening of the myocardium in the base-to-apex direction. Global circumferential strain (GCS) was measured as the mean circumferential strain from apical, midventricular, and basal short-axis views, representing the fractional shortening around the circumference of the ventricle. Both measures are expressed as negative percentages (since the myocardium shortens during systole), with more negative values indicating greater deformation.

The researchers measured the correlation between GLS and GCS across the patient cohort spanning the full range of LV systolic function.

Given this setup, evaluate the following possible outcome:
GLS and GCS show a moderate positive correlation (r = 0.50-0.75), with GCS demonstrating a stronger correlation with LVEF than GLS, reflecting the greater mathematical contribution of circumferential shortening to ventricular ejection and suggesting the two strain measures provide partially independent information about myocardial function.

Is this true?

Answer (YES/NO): NO